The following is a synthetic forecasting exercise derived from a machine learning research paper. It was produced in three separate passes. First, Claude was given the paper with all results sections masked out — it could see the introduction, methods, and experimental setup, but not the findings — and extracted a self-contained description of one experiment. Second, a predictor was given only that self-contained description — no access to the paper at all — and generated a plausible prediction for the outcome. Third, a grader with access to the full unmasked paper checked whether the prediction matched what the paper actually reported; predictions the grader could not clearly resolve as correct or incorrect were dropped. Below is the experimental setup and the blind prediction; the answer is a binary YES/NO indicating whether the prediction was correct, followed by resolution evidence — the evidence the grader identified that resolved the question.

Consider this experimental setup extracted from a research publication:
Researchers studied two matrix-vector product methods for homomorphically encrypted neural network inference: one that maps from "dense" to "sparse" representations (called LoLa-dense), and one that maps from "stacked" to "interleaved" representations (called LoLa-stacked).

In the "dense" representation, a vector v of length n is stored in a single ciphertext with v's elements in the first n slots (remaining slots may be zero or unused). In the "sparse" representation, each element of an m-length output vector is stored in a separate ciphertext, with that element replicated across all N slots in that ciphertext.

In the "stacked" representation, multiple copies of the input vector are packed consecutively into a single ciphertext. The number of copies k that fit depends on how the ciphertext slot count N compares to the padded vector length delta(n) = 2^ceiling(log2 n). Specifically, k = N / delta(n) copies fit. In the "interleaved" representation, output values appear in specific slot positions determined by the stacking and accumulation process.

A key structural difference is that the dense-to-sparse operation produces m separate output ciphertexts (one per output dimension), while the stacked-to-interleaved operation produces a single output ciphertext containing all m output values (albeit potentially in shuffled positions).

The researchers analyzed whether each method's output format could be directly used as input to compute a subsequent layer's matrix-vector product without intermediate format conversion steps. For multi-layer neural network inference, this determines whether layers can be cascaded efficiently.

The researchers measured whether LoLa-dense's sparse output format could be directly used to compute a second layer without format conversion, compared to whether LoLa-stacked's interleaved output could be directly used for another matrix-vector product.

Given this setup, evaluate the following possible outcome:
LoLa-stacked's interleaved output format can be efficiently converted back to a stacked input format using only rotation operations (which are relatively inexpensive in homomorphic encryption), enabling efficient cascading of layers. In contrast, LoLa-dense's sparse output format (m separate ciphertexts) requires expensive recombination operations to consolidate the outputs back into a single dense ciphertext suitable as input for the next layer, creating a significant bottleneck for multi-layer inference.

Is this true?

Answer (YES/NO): NO